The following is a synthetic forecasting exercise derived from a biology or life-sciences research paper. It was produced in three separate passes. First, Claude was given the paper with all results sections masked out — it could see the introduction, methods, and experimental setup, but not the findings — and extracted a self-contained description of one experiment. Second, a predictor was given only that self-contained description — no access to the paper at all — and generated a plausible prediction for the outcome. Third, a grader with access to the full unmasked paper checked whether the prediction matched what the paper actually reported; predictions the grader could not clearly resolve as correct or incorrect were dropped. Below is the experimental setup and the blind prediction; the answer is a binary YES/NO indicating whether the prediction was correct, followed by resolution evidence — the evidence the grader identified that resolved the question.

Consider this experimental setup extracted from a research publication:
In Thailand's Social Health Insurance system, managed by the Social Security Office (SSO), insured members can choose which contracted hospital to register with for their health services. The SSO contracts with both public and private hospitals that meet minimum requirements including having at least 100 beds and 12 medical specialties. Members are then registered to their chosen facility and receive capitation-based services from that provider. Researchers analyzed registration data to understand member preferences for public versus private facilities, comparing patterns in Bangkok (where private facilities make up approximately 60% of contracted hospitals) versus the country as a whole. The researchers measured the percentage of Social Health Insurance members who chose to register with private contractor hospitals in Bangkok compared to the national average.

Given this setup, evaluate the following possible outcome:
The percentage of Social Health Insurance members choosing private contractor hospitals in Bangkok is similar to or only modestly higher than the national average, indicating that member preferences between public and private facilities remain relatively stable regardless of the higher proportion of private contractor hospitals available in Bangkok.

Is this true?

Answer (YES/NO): NO